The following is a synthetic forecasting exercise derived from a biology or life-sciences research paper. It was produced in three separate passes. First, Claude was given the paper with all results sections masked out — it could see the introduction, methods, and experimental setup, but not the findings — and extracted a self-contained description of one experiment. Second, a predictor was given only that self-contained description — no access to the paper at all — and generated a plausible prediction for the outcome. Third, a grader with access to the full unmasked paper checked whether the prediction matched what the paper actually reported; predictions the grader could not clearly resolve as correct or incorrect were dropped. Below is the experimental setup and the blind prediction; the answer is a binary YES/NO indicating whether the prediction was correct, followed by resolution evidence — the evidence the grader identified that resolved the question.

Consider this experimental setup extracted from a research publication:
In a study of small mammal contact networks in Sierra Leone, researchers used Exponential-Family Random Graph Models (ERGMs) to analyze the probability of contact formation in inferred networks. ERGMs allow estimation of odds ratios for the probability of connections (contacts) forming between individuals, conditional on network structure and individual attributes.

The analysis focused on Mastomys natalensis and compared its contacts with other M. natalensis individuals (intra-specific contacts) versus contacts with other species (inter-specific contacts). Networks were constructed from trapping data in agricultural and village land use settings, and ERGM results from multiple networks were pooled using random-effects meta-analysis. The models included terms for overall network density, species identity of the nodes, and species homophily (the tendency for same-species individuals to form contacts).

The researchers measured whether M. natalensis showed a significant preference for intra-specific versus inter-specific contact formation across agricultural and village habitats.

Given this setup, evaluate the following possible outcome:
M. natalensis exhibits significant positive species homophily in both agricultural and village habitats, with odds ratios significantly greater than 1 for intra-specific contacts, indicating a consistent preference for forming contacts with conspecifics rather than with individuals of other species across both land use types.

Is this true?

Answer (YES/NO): NO